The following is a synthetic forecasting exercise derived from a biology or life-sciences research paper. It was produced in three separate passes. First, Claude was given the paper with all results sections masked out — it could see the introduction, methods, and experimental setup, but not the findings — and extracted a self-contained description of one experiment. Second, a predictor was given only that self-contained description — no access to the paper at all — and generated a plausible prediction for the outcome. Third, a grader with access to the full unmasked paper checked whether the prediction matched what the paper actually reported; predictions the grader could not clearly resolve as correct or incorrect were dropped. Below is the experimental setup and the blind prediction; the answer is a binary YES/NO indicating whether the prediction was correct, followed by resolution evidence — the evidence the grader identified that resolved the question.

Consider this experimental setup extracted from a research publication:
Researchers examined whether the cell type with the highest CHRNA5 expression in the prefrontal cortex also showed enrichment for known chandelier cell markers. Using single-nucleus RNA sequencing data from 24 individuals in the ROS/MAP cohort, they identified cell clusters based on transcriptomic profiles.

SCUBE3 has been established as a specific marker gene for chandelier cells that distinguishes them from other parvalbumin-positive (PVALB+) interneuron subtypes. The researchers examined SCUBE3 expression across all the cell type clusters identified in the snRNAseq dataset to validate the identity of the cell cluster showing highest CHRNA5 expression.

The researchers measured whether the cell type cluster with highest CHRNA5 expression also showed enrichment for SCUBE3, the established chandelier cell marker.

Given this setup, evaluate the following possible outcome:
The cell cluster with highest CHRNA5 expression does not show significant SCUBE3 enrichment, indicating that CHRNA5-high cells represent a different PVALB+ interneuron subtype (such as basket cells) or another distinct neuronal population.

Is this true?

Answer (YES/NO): NO